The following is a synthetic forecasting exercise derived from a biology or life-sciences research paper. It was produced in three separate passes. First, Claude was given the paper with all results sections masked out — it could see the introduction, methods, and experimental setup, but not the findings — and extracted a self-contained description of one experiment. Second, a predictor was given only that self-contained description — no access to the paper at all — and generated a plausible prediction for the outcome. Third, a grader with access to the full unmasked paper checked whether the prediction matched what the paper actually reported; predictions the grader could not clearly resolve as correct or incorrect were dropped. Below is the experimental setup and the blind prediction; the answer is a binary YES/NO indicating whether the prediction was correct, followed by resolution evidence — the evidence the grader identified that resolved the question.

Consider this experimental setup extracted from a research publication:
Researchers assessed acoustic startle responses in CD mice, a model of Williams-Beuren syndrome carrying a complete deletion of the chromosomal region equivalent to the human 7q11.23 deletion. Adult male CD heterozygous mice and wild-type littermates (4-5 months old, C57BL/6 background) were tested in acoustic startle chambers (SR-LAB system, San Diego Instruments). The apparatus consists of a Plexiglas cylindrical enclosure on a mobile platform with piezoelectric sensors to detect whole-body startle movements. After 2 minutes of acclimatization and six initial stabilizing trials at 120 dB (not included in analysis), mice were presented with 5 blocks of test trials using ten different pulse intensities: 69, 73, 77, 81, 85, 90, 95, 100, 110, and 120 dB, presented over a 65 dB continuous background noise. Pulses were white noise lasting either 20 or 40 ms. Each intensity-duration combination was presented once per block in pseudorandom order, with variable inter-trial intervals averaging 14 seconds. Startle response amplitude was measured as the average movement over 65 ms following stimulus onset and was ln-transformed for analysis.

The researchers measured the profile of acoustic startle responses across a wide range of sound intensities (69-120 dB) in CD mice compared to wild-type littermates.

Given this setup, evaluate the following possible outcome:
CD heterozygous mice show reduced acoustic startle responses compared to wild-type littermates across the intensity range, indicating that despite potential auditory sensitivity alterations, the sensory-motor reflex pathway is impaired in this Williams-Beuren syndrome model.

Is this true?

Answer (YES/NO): YES